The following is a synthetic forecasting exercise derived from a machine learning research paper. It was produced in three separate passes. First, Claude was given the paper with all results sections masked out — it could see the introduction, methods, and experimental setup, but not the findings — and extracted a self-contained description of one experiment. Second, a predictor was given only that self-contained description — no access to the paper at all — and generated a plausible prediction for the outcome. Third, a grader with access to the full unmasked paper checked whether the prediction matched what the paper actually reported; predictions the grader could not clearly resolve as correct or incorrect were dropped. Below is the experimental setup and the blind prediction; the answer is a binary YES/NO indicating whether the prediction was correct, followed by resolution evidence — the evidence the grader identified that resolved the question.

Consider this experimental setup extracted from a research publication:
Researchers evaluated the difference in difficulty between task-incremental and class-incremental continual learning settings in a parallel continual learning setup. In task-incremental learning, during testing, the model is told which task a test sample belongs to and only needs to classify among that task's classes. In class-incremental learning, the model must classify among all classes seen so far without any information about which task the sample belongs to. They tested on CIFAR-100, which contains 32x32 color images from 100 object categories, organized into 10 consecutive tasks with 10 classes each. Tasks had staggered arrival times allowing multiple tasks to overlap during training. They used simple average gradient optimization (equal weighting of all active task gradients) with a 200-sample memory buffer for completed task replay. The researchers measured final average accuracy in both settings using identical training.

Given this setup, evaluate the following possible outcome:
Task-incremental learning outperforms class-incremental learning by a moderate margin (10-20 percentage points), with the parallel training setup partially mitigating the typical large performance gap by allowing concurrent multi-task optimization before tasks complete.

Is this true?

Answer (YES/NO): NO